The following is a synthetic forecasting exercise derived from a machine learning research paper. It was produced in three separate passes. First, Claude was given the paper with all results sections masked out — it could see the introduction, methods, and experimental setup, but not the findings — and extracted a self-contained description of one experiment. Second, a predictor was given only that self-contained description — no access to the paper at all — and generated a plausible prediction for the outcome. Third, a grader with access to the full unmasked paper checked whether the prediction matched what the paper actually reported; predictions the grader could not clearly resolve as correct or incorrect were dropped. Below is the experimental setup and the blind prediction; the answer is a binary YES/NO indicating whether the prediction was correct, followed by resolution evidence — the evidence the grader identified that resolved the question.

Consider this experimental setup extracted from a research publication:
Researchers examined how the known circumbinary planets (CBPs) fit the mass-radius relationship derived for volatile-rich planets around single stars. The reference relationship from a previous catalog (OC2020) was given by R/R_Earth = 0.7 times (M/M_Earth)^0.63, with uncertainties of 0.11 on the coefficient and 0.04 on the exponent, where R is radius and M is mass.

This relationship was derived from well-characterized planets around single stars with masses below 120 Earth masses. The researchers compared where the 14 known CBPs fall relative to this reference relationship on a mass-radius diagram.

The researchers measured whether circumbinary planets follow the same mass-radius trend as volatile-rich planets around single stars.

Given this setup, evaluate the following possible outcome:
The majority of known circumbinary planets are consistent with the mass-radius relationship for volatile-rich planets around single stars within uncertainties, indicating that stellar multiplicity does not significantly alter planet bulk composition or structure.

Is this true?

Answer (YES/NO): NO